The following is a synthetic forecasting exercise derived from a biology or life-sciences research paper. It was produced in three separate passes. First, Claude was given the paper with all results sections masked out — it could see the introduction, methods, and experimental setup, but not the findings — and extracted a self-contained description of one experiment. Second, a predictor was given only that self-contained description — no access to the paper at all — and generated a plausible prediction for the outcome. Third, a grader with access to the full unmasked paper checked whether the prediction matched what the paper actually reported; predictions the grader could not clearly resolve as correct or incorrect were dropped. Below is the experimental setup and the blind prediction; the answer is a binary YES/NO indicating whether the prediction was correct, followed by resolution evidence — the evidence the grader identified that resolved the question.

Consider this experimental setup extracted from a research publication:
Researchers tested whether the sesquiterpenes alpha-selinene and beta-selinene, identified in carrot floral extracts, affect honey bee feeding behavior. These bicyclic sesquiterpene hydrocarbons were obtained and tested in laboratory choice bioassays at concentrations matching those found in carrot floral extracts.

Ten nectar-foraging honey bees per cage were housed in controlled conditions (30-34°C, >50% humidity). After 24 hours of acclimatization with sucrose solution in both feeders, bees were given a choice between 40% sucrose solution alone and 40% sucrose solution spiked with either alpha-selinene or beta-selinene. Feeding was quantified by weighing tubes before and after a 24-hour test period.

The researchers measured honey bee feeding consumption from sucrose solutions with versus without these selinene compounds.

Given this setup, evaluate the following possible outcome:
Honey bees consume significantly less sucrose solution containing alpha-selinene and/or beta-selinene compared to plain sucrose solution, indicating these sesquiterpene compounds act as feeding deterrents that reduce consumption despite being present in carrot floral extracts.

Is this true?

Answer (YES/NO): YES